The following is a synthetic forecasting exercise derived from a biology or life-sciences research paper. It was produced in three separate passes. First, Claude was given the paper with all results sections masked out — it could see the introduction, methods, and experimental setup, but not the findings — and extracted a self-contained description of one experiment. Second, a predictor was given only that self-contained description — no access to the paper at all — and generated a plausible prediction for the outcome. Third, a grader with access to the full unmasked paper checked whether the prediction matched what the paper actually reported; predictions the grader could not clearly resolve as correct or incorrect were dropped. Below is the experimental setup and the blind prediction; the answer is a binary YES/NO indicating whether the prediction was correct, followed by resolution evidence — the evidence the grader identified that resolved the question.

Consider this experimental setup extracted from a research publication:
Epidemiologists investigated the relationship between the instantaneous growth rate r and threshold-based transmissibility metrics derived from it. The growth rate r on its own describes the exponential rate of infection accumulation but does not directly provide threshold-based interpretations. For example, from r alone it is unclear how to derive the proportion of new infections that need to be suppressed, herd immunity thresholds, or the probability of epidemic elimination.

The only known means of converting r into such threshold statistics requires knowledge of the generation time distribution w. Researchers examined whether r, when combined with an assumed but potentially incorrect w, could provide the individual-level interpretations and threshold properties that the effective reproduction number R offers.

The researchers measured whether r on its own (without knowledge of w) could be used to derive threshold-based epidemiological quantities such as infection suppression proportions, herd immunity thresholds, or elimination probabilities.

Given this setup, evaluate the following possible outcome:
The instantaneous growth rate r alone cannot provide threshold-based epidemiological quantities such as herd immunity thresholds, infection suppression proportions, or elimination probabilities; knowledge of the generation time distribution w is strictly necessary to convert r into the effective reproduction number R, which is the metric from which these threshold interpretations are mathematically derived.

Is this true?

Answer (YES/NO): YES